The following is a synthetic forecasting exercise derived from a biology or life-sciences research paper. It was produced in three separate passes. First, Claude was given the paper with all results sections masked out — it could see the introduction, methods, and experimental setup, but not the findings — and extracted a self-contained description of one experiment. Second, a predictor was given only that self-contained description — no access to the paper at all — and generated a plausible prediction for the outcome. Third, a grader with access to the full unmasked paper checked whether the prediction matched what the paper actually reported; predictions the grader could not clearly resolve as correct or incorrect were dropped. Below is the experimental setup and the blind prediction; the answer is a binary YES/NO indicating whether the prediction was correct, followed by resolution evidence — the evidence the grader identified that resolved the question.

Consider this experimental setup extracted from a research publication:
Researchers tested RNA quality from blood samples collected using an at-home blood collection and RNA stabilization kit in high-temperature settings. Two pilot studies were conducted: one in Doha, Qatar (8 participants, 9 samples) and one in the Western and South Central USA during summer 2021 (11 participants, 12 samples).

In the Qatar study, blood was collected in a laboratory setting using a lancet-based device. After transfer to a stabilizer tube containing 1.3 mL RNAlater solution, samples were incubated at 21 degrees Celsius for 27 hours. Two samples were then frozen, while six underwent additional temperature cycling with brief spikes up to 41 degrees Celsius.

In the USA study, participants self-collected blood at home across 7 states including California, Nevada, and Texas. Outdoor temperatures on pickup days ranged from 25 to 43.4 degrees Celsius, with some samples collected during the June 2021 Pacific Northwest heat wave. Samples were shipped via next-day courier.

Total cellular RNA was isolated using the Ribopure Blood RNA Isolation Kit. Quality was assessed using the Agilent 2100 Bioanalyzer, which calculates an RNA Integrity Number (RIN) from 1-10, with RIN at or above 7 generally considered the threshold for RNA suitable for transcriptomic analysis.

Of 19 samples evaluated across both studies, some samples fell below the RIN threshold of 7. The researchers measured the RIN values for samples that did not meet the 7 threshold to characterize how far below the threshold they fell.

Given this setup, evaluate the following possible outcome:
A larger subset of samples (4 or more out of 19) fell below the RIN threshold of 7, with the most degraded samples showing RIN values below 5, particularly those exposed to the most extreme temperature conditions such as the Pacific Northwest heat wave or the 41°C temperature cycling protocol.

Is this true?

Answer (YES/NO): NO